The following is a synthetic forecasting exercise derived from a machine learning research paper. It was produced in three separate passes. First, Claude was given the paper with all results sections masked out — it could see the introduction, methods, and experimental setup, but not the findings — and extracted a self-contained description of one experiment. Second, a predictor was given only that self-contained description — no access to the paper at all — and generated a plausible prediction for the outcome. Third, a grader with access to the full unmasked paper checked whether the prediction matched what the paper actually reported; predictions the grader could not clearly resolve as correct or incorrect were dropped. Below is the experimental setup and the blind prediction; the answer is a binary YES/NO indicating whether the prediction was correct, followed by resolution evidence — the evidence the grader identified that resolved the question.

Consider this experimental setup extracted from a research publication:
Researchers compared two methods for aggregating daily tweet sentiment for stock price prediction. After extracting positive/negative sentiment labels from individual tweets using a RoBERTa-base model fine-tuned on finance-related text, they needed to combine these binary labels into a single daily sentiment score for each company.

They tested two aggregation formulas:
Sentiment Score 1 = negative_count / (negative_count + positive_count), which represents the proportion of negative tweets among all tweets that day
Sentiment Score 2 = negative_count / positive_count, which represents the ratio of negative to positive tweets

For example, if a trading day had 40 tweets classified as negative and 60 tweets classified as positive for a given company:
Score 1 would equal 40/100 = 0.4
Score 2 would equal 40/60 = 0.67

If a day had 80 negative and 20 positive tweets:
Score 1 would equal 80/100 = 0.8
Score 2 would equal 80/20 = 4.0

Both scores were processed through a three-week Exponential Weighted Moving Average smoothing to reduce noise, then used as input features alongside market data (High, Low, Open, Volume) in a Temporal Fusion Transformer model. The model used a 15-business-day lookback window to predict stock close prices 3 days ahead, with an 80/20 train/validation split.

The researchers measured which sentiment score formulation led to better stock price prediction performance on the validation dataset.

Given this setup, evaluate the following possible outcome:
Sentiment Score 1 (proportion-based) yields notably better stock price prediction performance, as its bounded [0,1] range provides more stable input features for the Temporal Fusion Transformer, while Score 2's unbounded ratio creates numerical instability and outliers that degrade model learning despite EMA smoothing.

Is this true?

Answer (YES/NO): NO